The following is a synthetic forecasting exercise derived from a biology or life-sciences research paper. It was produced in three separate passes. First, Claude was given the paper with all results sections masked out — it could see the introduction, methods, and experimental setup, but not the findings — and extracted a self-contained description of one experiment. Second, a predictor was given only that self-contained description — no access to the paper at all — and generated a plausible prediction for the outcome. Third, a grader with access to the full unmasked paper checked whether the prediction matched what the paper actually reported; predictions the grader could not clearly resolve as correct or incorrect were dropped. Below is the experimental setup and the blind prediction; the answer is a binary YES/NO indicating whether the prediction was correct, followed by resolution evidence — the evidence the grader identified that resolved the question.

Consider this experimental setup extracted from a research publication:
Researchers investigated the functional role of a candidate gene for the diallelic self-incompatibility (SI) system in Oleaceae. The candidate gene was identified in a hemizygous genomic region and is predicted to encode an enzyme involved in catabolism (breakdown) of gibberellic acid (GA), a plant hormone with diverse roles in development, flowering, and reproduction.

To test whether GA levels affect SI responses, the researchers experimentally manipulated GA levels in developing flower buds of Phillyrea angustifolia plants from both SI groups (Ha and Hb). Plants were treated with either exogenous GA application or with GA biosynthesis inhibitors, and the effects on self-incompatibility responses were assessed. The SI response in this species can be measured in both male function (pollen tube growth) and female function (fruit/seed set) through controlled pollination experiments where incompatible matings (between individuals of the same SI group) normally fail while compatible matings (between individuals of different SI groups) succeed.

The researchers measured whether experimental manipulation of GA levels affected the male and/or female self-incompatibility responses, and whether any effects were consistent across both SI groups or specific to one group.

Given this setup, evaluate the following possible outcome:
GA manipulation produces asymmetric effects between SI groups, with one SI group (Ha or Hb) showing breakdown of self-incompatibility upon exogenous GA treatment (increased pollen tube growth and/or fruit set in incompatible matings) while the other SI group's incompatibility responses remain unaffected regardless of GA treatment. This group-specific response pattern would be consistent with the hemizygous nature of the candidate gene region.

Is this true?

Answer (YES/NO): NO